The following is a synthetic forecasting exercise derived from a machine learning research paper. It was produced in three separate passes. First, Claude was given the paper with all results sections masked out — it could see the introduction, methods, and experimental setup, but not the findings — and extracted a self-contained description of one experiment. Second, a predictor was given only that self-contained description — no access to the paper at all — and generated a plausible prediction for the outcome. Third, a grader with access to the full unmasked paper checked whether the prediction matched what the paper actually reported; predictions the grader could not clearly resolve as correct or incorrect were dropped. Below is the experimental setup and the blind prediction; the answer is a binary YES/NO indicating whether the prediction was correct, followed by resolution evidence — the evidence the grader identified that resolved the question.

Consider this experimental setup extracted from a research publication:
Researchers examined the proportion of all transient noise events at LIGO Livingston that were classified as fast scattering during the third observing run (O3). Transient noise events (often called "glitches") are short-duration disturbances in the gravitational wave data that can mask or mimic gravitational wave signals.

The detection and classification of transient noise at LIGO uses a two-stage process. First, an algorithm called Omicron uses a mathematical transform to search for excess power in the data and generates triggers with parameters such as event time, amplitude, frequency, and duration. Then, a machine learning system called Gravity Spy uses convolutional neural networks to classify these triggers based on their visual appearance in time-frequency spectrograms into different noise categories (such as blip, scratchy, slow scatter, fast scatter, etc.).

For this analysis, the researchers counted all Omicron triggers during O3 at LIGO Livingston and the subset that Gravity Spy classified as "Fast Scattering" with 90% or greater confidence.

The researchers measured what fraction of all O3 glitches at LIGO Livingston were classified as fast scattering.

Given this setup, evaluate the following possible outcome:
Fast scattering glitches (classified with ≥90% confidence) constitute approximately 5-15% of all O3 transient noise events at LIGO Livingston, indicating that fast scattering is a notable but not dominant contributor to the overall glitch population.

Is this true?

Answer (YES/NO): NO